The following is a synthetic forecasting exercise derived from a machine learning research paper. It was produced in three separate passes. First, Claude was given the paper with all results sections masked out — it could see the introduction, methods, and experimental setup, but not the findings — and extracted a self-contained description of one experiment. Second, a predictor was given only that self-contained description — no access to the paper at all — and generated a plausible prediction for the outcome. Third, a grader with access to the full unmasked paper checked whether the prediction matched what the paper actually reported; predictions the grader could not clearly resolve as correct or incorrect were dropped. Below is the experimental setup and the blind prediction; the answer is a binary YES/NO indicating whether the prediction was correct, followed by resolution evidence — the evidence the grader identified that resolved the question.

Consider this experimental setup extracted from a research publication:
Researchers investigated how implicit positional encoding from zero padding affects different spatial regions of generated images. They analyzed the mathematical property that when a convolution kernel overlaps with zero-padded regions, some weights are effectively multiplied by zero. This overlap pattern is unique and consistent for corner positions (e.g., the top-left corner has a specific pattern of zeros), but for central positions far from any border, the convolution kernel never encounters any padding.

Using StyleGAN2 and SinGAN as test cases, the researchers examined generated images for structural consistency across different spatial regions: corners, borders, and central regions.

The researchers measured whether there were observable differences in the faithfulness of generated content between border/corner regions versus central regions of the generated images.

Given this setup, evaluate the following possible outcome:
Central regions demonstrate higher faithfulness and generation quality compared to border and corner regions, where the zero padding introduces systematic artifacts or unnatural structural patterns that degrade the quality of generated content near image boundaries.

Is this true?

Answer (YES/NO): NO